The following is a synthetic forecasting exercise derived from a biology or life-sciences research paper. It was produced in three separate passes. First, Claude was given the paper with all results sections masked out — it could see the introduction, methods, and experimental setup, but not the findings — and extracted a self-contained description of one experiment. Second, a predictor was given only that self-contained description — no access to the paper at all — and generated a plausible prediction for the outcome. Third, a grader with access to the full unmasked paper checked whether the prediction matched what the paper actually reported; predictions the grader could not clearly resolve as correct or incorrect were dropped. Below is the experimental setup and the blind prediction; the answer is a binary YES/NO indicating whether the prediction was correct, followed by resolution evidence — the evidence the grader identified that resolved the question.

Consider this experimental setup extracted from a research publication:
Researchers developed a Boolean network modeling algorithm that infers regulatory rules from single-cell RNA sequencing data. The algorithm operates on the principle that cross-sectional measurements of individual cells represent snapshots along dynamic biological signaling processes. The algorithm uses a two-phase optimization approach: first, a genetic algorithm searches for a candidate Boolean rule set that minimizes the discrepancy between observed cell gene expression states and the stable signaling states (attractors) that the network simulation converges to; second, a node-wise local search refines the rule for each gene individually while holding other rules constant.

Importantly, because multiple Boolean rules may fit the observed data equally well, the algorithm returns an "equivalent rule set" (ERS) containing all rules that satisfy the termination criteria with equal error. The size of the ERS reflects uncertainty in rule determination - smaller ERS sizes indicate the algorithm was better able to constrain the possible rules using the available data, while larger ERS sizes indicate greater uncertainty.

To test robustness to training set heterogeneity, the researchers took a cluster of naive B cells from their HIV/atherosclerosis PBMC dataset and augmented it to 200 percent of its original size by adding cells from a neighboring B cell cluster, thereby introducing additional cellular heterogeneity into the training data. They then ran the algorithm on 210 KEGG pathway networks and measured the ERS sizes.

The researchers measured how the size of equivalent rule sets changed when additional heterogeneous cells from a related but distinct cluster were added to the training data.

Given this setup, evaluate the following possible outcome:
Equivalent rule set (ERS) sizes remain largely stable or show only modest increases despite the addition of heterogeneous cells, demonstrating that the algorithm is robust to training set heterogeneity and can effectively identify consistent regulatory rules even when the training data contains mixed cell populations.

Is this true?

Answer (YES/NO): YES